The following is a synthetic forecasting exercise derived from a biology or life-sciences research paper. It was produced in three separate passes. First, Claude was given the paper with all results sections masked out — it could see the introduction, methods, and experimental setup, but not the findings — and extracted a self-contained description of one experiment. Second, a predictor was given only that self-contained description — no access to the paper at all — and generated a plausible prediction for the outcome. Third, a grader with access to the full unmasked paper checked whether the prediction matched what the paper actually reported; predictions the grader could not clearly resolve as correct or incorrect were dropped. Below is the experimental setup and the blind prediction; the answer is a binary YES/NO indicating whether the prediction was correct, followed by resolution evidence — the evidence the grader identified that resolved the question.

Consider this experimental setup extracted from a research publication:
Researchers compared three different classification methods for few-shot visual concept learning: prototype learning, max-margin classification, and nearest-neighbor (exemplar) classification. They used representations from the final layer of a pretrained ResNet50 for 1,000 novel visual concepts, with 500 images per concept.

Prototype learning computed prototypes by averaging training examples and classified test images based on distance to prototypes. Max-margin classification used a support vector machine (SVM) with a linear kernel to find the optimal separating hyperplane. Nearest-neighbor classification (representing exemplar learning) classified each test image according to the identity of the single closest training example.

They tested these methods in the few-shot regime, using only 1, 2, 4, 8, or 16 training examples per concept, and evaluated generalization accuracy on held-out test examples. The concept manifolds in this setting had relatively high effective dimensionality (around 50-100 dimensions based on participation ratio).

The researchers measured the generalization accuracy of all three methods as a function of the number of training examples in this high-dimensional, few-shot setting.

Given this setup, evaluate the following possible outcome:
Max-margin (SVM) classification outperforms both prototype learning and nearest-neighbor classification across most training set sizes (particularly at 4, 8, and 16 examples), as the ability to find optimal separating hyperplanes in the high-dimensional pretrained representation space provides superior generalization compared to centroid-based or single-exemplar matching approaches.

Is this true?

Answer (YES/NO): NO